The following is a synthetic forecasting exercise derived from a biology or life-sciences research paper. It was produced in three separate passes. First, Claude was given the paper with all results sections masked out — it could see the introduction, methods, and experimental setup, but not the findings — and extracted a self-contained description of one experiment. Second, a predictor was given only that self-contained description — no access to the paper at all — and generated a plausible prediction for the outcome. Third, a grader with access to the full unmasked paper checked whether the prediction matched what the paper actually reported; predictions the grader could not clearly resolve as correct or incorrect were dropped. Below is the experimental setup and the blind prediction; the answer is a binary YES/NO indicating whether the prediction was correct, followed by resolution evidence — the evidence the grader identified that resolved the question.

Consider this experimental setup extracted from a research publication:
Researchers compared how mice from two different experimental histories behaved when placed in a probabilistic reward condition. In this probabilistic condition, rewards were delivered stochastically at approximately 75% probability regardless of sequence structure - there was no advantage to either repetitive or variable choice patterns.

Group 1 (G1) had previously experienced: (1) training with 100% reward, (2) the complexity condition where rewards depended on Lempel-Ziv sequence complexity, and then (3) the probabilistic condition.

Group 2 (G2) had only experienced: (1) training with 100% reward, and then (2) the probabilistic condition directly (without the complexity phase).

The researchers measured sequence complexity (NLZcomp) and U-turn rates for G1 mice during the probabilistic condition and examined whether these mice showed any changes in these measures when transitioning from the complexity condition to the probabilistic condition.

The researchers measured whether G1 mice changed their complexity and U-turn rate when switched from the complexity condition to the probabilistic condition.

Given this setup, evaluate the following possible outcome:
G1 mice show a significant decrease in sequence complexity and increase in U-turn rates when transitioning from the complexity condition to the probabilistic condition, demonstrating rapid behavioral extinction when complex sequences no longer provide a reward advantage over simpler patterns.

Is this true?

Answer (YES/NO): NO